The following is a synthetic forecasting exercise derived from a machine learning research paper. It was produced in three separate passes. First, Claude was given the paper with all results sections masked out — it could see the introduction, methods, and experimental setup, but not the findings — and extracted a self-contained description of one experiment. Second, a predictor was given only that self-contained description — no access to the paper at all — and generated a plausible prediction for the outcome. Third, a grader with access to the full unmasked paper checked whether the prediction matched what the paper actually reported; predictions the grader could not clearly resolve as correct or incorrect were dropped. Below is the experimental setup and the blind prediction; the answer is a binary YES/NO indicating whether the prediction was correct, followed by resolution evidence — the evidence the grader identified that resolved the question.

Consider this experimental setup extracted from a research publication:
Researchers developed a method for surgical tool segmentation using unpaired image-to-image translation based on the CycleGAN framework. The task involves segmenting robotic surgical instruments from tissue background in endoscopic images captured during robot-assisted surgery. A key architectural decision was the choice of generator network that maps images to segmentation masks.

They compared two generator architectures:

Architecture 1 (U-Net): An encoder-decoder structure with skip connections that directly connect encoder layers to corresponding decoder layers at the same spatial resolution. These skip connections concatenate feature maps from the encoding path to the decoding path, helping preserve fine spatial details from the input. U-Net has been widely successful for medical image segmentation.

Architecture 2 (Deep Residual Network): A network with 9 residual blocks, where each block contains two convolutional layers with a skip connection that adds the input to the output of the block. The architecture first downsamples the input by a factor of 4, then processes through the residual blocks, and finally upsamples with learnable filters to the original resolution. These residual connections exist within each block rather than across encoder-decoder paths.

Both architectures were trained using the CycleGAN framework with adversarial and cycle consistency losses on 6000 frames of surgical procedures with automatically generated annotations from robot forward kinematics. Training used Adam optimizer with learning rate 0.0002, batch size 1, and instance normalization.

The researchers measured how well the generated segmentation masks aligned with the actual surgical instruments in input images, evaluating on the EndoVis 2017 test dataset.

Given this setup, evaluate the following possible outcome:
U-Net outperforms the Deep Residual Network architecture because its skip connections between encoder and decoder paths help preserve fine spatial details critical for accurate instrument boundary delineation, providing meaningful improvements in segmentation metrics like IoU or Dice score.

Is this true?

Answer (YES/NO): NO